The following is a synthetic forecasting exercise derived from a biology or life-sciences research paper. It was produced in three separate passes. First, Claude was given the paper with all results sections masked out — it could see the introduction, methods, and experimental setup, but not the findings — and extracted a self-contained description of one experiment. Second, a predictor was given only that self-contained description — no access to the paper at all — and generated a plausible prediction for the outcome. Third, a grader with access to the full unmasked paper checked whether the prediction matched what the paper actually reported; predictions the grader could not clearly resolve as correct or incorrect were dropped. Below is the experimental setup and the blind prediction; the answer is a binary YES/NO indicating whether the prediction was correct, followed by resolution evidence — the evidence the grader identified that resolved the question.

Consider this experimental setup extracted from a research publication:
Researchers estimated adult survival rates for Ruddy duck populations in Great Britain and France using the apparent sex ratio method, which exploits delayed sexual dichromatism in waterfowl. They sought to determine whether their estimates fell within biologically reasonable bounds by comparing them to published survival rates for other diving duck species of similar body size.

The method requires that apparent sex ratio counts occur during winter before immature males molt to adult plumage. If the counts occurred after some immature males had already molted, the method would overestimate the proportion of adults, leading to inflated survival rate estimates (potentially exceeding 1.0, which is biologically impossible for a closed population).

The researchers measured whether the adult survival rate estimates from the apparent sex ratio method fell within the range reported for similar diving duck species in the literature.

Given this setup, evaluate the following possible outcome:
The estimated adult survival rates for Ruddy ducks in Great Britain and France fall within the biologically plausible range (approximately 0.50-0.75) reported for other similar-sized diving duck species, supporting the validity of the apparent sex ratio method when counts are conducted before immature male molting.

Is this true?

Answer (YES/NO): NO